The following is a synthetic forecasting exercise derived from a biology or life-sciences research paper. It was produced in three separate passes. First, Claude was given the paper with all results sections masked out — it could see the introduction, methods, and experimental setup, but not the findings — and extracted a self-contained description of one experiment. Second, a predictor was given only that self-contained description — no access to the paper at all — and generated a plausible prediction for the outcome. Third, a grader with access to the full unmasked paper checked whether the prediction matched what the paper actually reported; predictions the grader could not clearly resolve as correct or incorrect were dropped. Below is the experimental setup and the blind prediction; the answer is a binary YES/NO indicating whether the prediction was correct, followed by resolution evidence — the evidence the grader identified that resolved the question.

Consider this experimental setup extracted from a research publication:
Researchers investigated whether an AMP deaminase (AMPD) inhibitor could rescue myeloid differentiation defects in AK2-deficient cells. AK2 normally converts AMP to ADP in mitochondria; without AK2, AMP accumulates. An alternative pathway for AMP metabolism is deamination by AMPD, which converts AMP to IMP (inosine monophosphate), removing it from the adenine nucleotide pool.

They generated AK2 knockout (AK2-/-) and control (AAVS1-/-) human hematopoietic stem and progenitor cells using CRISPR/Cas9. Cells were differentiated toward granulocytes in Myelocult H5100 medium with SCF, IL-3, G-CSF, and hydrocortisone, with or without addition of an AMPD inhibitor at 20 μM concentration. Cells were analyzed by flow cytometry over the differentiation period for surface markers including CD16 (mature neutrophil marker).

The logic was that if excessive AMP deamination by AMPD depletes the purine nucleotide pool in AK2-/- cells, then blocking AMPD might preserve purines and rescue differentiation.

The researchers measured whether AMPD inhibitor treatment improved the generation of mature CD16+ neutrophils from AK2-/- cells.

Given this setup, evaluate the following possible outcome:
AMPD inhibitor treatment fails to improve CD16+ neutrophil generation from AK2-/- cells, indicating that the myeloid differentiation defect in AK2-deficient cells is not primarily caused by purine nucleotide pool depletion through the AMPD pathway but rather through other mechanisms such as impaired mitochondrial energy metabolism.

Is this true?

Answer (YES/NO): NO